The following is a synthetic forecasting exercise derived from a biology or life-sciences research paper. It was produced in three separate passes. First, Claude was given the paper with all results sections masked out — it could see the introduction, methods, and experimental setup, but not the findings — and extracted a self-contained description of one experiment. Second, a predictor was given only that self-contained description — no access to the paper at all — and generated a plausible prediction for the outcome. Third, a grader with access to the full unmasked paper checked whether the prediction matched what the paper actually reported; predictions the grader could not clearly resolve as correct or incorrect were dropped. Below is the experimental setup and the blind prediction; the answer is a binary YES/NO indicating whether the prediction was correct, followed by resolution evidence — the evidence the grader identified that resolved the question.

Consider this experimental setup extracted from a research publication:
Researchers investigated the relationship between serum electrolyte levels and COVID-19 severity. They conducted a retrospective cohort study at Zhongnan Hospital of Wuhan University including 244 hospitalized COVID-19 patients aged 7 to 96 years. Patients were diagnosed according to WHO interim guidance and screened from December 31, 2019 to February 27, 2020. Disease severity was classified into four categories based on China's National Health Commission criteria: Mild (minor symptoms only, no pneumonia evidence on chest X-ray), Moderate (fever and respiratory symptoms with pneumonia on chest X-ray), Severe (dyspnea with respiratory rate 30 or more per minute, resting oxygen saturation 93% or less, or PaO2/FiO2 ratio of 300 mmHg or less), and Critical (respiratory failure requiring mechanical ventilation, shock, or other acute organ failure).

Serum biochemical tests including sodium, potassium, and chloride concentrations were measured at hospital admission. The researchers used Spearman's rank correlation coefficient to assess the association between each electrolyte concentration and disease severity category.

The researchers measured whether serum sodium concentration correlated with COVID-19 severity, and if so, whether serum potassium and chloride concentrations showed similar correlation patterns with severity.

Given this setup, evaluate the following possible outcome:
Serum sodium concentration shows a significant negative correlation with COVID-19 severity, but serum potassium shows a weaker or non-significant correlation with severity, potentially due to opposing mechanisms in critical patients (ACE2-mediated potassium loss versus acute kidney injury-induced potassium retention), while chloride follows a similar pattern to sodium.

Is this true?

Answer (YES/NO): NO